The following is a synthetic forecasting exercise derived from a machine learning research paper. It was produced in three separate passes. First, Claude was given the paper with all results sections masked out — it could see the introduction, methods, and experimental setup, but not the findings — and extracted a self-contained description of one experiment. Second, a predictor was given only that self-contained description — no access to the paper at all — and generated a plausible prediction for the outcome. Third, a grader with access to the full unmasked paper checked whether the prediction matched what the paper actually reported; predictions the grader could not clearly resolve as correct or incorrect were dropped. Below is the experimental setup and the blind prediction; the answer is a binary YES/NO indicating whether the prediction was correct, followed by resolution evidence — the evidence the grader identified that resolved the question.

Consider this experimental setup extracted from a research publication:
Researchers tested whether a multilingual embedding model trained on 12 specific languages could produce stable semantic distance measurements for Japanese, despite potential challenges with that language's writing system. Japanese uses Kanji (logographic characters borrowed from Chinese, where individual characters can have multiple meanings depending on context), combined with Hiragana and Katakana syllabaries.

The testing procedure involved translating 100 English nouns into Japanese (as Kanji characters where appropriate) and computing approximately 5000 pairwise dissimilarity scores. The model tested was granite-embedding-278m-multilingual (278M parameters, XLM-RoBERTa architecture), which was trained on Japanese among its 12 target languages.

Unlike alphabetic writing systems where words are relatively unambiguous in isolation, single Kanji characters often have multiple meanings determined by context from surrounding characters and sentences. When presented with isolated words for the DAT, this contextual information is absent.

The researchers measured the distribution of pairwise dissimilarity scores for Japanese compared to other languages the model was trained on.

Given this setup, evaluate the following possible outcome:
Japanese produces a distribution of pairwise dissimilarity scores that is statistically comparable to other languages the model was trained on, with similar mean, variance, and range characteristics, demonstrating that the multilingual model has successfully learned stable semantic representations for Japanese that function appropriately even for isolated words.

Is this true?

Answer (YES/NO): NO